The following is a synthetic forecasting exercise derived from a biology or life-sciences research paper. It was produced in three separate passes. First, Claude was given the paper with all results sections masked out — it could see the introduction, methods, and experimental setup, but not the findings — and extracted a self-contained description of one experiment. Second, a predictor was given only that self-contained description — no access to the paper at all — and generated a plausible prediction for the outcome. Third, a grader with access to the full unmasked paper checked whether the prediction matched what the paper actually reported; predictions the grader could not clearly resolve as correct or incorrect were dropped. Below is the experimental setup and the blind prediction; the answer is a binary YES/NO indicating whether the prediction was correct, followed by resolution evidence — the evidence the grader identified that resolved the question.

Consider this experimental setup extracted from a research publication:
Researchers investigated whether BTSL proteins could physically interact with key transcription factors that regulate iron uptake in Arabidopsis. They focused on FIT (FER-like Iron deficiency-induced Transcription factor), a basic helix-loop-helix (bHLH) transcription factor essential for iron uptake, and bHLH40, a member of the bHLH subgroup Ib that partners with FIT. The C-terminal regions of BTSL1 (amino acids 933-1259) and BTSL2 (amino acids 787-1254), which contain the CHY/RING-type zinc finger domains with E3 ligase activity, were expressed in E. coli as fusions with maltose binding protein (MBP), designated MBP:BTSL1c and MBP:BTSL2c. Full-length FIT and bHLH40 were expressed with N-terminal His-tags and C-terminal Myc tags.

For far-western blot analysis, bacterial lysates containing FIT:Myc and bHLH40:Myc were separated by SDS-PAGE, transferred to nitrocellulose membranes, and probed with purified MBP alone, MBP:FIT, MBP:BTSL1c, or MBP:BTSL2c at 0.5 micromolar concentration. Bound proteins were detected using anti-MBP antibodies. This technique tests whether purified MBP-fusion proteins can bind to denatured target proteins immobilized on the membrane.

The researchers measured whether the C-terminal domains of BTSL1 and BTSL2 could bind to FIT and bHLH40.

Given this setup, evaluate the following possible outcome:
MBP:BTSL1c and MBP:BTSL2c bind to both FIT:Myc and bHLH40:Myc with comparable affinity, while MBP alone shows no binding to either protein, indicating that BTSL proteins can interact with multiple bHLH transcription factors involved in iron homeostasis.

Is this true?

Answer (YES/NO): NO